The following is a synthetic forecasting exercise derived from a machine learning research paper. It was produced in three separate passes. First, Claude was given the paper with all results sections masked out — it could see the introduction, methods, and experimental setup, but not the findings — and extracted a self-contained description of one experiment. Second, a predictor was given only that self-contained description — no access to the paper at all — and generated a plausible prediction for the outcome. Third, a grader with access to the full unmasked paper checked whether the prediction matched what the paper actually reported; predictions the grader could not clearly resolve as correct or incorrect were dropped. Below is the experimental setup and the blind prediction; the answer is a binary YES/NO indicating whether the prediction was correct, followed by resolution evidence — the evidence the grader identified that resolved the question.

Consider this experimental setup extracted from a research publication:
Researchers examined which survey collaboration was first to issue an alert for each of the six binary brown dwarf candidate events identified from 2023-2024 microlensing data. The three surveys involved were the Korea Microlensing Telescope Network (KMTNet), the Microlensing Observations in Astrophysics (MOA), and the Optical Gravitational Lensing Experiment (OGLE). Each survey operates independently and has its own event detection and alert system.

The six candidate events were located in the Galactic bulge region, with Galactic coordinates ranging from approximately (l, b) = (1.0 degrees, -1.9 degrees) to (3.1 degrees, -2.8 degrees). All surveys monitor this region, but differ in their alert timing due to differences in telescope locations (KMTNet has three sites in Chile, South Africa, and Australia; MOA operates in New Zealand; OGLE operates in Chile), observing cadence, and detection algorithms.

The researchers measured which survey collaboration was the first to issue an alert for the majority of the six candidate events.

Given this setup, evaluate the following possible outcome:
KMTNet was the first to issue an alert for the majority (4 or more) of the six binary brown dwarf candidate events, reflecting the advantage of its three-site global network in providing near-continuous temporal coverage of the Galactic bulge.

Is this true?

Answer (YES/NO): YES